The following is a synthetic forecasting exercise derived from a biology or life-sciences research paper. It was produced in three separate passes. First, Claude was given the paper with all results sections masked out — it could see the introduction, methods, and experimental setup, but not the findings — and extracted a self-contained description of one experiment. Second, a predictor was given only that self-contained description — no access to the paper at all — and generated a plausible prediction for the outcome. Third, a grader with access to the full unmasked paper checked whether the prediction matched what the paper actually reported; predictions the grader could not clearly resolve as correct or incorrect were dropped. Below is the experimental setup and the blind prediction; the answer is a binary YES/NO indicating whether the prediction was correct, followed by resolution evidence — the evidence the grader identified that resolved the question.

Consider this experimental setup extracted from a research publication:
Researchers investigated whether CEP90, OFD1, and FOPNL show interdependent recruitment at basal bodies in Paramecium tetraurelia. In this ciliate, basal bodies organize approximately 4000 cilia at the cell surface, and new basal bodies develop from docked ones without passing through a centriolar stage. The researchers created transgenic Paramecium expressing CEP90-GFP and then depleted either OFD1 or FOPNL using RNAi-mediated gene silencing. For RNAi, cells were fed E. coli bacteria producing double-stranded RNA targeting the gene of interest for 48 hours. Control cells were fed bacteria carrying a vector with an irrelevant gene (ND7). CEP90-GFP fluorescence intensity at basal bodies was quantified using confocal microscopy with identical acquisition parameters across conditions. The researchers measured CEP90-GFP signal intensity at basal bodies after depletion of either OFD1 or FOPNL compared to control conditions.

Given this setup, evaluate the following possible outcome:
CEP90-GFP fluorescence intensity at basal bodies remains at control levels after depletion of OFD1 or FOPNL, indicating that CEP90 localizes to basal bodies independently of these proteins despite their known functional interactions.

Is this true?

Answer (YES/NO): NO